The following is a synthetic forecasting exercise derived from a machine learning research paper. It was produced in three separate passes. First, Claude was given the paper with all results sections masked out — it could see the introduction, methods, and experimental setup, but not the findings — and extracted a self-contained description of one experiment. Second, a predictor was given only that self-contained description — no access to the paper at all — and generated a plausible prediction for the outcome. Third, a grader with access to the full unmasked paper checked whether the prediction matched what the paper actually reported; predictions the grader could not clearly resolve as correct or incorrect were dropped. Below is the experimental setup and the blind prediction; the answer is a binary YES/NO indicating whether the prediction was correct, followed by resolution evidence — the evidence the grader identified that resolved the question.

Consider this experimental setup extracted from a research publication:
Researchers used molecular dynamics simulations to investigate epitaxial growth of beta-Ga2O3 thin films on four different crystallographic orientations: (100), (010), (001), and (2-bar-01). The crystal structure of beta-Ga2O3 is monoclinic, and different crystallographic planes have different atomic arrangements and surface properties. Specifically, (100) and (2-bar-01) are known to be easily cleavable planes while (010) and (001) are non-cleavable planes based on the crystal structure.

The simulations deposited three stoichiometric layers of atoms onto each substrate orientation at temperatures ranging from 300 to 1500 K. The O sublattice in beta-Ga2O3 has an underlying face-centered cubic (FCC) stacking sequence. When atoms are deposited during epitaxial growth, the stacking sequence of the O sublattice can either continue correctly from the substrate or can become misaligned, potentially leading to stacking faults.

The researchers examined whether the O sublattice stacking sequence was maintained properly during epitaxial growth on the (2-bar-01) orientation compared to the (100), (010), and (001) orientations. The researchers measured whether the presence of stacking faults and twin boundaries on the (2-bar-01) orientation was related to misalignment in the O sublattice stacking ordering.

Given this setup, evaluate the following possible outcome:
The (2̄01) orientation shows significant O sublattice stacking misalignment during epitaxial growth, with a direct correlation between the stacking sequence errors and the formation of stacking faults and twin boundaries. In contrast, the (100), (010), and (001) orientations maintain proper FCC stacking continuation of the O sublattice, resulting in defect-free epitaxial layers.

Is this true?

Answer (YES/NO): NO